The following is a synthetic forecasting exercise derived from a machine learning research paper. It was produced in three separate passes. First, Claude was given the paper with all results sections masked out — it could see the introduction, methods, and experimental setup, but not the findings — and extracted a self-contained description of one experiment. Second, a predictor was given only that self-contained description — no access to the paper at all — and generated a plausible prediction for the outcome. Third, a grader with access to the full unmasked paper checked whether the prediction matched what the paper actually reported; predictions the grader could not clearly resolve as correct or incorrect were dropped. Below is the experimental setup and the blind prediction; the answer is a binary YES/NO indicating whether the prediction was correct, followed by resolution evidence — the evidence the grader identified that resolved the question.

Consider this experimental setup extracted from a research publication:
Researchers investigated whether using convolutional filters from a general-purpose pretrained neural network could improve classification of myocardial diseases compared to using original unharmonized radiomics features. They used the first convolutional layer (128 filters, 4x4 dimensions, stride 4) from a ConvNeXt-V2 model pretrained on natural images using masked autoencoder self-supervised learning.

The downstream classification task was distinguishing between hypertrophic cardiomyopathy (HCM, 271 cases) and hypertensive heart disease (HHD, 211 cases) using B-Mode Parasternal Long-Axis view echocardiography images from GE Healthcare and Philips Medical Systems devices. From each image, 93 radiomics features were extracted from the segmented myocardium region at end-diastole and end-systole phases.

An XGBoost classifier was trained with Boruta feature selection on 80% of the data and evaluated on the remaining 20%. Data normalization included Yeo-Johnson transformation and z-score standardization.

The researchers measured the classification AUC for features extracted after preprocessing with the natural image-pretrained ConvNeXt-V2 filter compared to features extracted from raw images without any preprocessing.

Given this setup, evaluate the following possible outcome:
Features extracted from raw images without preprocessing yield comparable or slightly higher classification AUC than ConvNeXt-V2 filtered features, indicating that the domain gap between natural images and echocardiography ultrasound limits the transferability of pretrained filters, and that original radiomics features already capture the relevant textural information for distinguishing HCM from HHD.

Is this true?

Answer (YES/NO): NO